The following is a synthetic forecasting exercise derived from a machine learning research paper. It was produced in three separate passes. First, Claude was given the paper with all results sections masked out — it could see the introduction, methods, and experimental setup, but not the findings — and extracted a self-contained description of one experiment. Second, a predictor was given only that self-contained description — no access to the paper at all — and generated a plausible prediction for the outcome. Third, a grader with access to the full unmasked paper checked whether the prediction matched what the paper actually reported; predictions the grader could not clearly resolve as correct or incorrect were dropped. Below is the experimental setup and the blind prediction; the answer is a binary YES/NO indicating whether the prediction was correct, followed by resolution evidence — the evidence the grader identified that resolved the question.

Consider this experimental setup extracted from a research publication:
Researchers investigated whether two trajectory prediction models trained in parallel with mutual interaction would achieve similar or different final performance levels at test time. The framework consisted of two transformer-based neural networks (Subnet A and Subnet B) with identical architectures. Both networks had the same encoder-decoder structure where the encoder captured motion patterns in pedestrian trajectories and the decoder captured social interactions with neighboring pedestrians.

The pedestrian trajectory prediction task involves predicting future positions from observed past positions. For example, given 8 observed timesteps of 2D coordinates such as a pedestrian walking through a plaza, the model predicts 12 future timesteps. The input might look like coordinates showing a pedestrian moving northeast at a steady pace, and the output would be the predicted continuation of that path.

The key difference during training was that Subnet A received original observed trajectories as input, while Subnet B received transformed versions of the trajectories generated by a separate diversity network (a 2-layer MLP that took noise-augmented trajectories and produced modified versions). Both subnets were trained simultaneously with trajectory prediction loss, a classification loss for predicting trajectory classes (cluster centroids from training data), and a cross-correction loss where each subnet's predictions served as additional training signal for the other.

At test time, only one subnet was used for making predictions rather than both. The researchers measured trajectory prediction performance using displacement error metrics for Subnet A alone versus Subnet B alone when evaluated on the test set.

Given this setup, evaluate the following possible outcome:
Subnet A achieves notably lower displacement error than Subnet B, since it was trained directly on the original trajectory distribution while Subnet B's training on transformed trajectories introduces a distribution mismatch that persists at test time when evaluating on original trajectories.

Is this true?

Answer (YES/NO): NO